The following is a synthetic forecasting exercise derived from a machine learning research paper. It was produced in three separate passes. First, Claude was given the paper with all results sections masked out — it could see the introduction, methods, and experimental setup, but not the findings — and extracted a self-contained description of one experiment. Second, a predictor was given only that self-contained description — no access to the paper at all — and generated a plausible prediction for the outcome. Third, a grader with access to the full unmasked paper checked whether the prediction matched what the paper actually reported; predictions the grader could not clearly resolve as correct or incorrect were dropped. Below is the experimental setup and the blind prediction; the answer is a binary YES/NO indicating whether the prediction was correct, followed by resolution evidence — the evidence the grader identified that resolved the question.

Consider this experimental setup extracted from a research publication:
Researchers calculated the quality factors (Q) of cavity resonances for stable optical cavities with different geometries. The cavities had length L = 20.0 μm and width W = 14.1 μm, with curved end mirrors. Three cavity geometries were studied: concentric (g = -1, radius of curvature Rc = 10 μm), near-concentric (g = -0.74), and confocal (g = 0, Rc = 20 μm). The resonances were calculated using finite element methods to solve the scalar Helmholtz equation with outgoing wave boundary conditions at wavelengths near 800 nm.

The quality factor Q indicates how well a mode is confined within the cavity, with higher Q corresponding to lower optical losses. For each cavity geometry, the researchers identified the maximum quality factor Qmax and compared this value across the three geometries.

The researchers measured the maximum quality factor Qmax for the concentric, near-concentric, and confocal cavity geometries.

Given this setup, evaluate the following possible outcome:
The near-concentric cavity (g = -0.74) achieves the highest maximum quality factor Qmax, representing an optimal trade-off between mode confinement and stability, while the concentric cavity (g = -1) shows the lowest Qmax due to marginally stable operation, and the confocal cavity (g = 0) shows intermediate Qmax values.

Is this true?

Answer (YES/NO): NO